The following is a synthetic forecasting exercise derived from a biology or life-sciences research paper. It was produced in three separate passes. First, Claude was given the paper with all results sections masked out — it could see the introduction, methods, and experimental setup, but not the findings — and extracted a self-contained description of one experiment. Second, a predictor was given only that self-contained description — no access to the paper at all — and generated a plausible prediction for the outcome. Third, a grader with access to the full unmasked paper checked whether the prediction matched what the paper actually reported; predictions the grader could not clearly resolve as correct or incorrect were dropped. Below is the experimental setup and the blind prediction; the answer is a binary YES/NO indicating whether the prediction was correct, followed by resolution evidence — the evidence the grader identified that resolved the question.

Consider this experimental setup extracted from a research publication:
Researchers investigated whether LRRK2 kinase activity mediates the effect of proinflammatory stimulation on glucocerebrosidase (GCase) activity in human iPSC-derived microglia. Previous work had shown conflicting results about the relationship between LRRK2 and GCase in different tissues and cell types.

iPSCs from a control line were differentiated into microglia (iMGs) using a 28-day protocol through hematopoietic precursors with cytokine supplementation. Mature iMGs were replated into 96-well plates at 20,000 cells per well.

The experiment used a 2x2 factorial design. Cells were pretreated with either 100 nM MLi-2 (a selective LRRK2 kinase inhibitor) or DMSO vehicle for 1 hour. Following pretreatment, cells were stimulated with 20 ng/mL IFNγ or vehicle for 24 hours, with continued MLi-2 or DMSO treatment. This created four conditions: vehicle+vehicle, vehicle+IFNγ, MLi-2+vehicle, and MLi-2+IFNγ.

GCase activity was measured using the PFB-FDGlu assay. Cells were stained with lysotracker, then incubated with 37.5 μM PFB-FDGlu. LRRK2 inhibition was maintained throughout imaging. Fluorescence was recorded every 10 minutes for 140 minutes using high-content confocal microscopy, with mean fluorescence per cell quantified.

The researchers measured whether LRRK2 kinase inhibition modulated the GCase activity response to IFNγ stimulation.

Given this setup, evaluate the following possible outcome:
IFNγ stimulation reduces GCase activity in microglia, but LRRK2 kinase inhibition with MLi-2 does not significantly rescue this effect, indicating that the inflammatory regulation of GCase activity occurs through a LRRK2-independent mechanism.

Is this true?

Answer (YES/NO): NO